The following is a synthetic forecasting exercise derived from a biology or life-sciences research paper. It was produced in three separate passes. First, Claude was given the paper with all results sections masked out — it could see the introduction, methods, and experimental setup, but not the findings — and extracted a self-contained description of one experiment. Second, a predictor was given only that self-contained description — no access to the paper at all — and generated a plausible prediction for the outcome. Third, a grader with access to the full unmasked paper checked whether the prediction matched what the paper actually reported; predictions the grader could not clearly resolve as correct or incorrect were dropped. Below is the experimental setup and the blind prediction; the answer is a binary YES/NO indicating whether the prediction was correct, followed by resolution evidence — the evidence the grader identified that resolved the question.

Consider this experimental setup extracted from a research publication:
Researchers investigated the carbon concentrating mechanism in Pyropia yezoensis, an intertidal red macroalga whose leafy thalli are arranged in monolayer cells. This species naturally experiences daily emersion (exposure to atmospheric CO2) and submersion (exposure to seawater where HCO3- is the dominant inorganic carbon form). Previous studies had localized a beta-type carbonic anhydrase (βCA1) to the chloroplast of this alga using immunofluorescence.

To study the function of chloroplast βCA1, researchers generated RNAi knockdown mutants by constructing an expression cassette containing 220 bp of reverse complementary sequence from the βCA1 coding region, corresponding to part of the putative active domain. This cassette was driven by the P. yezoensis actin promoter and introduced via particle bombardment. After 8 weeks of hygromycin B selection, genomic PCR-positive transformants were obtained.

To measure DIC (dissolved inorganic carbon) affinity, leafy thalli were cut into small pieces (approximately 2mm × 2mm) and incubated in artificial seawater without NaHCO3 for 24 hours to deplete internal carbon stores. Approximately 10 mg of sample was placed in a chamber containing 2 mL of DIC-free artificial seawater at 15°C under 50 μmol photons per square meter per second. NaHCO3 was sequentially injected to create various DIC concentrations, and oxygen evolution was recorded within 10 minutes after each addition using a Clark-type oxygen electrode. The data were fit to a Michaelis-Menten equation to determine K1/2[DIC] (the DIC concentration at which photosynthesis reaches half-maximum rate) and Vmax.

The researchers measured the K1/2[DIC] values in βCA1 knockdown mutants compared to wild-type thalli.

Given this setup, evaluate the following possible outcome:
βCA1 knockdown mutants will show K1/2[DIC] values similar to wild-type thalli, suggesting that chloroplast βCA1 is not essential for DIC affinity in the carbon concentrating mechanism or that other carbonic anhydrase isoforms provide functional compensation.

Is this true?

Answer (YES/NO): NO